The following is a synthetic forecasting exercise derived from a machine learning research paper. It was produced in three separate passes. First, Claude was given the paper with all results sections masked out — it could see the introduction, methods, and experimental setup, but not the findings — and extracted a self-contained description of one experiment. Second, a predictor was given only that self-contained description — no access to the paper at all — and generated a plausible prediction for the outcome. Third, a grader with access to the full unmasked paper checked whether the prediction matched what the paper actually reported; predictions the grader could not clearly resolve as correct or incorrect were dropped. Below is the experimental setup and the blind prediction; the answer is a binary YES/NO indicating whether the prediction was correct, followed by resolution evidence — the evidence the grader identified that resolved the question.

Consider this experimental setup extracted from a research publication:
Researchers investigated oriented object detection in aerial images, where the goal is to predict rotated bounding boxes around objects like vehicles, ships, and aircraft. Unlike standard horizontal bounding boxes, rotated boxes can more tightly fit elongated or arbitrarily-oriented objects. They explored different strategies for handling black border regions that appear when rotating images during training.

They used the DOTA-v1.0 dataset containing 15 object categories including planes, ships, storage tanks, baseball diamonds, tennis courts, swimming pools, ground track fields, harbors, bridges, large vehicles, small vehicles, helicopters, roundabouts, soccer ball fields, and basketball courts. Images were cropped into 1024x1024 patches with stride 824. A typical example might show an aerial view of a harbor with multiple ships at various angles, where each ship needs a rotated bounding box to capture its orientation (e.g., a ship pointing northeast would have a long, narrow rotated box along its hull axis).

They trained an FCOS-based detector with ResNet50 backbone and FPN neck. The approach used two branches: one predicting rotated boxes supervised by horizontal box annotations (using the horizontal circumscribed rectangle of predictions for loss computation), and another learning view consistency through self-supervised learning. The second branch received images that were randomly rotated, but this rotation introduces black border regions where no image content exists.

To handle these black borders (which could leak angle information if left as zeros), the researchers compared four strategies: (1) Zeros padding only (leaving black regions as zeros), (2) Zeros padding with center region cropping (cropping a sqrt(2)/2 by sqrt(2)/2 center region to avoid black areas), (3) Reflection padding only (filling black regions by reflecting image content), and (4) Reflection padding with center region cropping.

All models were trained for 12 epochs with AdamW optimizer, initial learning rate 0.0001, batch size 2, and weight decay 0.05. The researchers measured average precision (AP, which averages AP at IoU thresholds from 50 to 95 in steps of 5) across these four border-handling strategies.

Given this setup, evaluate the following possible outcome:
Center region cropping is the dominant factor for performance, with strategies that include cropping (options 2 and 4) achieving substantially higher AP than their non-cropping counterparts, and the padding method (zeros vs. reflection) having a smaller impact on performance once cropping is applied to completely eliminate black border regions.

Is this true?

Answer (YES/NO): NO